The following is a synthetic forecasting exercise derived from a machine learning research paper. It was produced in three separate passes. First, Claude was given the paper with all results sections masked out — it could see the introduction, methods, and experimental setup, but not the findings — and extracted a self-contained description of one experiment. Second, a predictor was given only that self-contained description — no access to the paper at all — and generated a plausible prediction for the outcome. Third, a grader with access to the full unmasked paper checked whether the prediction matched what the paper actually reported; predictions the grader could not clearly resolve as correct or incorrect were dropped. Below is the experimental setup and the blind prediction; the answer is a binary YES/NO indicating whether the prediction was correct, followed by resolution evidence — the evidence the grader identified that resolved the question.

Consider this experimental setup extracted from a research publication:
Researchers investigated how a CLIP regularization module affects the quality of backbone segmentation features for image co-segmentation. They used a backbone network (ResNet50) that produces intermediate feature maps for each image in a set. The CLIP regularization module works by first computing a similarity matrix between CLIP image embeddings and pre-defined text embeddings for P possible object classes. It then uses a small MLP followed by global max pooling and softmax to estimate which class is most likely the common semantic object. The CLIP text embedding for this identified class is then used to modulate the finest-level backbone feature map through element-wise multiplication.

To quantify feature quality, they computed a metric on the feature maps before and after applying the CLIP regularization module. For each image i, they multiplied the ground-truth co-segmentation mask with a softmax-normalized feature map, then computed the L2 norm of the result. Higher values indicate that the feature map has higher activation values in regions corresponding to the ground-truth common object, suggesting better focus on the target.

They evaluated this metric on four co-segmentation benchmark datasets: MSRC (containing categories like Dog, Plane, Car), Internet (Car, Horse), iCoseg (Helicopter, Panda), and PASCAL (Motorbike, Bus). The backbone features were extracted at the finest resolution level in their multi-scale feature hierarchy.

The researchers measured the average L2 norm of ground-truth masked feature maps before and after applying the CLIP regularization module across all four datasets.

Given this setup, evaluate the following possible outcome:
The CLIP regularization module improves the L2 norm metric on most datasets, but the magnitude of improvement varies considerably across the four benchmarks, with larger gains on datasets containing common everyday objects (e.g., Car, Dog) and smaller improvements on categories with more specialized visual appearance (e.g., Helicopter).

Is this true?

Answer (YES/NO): NO